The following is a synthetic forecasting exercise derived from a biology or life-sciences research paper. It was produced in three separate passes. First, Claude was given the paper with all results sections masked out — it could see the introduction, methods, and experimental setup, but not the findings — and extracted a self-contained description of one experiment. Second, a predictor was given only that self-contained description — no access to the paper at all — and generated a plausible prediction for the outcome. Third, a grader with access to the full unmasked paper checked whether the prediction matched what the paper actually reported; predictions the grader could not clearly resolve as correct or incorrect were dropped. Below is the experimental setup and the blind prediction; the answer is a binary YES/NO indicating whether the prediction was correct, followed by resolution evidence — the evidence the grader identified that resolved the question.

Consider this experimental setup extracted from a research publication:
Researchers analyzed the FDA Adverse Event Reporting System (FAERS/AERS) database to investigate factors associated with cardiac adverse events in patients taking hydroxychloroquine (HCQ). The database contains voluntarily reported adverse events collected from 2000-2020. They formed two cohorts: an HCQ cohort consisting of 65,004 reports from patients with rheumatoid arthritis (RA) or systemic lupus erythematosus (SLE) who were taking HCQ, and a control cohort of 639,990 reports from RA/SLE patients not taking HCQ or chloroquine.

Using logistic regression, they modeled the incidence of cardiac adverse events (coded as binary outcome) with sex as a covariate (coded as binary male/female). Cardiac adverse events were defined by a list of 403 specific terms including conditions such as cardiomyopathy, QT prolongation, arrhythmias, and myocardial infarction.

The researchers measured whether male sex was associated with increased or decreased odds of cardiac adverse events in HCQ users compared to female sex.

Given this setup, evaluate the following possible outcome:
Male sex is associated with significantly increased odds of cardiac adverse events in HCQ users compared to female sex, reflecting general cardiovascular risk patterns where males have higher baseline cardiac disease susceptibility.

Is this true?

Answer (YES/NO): YES